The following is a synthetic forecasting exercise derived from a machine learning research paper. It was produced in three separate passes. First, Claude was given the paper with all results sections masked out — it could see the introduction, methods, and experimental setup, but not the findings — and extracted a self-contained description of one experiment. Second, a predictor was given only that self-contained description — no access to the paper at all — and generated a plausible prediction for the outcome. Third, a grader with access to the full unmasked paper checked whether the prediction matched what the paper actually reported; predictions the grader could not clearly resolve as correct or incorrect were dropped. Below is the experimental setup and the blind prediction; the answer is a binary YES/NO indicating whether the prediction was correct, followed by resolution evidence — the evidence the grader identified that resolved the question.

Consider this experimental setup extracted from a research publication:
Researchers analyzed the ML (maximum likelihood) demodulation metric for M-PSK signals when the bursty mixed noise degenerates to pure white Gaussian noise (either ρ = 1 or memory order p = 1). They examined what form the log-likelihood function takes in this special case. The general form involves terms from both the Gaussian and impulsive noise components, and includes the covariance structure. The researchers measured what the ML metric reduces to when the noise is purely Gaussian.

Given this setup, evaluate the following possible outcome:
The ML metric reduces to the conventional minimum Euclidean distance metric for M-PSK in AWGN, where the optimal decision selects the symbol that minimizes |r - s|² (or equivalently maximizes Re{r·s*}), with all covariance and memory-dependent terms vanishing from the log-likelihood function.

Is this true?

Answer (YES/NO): YES